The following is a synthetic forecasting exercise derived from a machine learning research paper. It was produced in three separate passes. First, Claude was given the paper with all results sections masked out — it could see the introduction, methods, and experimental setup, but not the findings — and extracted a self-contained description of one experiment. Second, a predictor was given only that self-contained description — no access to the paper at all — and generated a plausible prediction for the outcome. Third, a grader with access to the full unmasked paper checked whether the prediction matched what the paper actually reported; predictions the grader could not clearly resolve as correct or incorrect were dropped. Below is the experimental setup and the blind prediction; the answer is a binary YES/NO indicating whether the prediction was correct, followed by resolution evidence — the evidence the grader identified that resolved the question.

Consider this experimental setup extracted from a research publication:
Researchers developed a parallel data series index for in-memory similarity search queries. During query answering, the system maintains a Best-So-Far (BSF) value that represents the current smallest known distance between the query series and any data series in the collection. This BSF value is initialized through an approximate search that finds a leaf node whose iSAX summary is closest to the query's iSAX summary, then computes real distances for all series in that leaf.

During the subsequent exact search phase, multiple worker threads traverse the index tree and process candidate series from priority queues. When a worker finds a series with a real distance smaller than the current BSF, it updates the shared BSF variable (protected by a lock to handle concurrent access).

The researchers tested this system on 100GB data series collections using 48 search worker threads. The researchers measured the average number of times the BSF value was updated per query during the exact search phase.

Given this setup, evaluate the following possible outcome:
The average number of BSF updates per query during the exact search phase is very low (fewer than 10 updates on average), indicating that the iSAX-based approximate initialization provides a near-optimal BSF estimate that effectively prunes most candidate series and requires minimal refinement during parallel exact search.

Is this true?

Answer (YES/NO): NO